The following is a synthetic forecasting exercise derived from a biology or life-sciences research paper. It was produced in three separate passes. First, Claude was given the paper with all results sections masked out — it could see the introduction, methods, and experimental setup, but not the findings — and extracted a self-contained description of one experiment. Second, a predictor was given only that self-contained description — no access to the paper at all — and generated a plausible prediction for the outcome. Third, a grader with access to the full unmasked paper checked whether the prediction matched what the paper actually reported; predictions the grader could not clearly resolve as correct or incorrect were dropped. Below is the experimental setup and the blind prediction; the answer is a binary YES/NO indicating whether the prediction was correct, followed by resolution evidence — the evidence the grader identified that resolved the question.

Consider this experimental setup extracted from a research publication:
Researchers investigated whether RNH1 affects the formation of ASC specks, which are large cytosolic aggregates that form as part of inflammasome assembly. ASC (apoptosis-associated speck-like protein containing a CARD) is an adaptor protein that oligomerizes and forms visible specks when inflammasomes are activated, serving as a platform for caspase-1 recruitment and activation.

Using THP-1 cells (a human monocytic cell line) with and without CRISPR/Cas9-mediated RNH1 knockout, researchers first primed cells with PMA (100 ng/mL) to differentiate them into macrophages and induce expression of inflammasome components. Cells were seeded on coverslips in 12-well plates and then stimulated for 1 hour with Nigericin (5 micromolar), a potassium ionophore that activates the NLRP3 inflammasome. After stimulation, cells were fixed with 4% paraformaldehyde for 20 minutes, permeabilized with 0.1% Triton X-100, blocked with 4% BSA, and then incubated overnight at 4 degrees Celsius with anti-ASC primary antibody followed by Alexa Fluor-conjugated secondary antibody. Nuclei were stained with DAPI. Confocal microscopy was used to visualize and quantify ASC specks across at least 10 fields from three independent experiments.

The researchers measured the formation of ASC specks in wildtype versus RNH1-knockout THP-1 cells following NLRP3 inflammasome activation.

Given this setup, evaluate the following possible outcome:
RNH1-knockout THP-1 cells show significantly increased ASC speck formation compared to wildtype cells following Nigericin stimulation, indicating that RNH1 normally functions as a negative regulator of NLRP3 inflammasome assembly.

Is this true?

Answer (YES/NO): YES